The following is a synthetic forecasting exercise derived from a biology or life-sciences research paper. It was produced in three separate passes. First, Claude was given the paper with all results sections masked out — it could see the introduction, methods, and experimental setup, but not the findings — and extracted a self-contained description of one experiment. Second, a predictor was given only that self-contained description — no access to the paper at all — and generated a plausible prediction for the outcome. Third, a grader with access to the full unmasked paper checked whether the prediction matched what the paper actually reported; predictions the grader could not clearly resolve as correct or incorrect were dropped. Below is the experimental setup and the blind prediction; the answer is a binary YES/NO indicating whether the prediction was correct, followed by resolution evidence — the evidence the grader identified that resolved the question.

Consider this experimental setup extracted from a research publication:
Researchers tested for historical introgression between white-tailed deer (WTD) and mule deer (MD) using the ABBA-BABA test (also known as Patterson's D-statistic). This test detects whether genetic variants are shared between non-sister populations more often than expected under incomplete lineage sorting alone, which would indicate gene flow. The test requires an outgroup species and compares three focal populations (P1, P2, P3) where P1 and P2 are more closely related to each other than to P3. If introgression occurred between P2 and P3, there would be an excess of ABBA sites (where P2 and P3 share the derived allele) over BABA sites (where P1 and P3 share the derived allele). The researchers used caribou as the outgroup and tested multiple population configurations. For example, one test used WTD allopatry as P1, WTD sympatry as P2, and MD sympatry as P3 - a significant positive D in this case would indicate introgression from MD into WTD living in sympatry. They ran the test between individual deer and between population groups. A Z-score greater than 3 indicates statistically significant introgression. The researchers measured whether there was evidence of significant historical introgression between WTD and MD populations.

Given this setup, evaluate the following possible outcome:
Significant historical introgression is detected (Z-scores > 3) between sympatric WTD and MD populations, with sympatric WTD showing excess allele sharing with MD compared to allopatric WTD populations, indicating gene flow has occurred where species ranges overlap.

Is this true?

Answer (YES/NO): NO